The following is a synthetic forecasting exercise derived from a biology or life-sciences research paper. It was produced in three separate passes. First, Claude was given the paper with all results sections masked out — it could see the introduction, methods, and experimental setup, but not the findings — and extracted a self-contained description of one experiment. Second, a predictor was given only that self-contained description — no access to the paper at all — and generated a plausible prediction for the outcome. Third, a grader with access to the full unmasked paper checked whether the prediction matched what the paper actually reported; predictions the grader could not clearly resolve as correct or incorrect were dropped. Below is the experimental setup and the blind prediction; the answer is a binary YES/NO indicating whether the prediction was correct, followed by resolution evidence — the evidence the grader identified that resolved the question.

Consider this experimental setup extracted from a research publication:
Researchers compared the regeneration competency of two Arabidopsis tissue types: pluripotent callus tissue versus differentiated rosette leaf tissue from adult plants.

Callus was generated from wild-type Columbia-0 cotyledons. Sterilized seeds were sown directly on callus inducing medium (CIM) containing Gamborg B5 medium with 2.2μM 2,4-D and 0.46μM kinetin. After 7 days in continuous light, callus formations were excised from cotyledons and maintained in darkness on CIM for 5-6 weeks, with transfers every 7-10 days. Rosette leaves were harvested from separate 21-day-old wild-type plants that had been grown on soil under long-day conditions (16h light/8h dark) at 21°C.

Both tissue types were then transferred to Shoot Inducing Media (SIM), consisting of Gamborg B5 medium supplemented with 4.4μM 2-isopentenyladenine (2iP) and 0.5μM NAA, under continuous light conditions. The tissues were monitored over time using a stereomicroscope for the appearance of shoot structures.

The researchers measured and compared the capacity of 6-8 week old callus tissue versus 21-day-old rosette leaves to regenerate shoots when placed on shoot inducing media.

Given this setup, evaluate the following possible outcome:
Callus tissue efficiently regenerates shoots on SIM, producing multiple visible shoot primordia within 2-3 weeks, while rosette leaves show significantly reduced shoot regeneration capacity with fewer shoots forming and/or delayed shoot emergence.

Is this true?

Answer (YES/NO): NO